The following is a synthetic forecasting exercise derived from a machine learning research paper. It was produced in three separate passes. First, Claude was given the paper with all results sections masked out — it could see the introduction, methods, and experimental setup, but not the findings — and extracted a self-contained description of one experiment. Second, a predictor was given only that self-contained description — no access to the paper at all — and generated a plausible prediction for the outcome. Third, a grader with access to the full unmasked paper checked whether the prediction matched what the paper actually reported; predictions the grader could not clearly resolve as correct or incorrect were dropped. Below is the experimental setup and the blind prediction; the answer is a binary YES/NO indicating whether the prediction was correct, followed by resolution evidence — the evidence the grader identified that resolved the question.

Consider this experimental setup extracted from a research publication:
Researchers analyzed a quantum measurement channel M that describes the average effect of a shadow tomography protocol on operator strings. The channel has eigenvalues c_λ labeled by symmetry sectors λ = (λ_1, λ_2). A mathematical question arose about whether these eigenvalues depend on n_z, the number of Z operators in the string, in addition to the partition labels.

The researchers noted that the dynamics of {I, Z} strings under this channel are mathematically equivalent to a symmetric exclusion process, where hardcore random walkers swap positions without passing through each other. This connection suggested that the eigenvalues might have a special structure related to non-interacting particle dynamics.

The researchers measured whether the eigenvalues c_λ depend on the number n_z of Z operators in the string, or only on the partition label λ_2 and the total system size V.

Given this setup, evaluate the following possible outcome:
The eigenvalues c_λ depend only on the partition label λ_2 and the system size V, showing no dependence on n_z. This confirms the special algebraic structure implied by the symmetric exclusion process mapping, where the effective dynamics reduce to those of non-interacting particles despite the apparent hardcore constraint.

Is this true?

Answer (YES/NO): YES